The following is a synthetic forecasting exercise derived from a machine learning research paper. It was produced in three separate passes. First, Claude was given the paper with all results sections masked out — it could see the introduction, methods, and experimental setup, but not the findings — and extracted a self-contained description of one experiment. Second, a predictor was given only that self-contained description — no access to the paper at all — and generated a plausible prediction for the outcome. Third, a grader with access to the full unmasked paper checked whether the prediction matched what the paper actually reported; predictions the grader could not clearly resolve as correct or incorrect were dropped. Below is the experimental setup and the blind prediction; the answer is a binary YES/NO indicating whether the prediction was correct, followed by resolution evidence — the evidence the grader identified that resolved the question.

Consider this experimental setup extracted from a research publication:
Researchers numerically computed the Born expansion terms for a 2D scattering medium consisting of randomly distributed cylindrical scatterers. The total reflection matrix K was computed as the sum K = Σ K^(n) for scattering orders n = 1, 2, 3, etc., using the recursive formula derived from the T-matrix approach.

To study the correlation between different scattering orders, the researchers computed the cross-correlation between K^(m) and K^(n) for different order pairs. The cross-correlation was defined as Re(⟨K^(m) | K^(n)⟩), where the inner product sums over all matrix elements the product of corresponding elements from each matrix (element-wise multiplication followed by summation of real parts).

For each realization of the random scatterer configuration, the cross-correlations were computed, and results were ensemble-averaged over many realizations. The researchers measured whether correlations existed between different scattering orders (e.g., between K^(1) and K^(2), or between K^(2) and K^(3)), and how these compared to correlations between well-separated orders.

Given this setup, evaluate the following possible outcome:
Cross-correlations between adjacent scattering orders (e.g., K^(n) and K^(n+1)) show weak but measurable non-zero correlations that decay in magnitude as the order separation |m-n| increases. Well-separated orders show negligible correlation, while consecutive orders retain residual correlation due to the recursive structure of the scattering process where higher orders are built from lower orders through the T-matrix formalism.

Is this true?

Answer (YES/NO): NO